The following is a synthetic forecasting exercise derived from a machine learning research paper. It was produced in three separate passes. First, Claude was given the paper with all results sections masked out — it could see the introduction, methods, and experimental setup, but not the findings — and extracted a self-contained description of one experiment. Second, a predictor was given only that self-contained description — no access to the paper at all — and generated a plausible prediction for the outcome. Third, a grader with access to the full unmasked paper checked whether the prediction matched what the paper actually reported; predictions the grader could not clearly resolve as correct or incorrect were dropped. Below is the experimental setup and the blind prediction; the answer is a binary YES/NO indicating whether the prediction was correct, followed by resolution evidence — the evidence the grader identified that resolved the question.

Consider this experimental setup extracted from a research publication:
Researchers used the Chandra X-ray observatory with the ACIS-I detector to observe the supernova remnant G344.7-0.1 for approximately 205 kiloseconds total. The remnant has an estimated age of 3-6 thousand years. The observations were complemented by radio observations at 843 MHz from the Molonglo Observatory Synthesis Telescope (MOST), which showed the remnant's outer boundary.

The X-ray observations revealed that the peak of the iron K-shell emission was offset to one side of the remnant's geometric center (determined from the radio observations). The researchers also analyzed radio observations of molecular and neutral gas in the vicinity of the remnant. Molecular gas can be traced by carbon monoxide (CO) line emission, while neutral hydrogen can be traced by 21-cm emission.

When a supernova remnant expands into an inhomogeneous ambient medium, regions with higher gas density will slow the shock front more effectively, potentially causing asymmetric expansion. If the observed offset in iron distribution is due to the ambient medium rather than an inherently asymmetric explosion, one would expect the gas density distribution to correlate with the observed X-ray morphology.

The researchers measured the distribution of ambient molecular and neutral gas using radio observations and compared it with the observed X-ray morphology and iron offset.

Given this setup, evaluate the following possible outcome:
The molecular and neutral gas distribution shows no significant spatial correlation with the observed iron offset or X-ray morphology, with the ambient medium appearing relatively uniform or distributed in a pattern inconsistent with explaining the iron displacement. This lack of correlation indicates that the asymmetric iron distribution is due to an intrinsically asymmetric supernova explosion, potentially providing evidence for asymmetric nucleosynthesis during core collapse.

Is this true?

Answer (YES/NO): NO